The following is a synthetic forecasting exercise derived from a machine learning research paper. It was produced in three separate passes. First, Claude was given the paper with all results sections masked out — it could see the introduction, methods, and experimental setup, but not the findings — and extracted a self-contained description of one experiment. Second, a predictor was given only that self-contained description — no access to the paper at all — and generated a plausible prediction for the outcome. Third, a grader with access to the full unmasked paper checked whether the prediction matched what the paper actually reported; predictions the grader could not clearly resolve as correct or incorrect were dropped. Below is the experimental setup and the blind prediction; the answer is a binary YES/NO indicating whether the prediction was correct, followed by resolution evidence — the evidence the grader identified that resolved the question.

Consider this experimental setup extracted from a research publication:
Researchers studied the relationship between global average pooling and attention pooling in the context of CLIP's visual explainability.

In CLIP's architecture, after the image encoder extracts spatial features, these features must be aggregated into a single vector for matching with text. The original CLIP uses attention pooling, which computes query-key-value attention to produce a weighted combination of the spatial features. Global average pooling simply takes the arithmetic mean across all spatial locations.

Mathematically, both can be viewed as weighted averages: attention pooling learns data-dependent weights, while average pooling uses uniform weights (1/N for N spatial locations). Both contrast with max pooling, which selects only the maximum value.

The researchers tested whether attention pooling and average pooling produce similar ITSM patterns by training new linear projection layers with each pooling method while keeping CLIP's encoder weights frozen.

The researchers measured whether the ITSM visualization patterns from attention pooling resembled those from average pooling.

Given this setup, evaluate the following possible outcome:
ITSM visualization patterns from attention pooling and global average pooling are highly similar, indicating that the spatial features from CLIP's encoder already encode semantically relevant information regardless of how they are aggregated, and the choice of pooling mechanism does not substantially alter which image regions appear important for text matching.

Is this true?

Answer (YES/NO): NO